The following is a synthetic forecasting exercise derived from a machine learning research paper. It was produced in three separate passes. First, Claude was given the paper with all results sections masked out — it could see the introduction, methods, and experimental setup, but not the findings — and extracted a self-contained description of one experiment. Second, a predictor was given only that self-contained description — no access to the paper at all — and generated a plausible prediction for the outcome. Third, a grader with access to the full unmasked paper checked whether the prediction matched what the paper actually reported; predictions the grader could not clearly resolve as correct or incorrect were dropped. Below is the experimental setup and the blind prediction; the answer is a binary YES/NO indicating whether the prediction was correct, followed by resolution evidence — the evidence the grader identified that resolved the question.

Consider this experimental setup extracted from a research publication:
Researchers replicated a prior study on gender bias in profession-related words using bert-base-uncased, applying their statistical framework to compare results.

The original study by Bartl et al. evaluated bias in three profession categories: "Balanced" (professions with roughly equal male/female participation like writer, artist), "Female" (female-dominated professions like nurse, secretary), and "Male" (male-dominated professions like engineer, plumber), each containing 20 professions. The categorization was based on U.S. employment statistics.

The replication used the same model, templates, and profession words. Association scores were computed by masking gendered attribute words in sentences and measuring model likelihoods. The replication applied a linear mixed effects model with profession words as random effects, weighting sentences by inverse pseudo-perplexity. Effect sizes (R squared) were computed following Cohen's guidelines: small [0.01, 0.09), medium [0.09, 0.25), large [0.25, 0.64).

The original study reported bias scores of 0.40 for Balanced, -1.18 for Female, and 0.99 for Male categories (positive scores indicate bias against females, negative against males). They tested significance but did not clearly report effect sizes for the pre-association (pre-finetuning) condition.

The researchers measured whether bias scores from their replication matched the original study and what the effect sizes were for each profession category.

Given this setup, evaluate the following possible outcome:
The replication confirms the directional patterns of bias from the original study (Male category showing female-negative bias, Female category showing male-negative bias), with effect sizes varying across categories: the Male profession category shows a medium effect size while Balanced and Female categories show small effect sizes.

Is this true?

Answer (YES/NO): NO